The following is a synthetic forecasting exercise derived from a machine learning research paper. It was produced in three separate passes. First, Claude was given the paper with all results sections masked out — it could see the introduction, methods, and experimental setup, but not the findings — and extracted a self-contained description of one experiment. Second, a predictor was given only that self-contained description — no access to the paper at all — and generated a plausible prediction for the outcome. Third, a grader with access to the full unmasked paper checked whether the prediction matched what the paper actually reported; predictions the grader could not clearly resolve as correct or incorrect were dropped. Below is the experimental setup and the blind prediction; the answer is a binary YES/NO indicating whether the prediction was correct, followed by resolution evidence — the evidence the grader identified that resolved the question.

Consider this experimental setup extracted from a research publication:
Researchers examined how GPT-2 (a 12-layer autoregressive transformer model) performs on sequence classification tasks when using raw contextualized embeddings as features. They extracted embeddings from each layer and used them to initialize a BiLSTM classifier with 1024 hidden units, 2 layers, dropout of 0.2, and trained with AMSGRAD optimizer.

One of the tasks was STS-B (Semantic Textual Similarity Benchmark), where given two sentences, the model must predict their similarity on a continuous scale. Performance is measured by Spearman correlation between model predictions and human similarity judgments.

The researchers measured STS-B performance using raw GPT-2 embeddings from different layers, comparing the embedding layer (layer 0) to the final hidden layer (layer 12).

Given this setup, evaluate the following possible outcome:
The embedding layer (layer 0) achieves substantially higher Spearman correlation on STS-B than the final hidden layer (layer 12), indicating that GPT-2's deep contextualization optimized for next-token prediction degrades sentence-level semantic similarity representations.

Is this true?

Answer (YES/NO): YES